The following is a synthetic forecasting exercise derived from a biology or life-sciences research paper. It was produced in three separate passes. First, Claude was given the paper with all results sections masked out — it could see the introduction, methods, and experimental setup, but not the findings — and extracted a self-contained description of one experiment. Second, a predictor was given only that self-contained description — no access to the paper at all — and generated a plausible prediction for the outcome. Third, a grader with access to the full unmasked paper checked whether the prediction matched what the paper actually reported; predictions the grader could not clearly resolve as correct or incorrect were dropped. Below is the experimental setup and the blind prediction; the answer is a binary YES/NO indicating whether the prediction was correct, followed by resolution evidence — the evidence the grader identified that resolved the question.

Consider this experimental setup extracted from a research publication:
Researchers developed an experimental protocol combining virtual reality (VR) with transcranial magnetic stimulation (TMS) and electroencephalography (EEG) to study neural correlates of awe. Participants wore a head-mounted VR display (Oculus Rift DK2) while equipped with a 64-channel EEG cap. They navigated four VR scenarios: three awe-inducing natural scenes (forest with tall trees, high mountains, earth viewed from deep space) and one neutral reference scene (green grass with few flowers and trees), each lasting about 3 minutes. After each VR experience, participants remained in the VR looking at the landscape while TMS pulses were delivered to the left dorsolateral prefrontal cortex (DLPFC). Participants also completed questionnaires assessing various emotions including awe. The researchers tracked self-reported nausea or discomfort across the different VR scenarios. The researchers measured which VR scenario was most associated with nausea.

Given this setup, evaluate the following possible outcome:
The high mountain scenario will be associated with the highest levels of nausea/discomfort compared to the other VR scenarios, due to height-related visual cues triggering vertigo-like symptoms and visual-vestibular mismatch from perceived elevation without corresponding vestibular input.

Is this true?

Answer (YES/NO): NO